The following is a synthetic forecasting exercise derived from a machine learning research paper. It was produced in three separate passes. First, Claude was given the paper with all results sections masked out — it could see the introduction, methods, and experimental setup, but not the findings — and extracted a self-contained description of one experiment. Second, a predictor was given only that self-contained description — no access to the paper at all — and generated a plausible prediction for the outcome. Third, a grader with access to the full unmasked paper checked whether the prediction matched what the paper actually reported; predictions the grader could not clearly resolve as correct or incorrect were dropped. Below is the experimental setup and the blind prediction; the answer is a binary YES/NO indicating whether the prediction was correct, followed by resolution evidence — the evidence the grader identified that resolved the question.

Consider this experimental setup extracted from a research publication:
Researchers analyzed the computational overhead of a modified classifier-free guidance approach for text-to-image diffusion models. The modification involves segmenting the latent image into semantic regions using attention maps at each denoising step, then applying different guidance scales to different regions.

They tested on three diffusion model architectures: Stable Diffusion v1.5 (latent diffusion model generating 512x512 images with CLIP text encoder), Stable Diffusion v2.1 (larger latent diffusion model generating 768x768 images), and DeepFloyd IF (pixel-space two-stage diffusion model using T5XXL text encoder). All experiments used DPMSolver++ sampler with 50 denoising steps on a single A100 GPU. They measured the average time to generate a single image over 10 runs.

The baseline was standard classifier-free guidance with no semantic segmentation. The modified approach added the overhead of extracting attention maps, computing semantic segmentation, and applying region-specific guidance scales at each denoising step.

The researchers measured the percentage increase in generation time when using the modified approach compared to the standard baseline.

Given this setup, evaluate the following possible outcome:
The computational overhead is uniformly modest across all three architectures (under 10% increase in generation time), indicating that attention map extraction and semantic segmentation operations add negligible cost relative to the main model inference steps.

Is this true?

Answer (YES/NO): YES